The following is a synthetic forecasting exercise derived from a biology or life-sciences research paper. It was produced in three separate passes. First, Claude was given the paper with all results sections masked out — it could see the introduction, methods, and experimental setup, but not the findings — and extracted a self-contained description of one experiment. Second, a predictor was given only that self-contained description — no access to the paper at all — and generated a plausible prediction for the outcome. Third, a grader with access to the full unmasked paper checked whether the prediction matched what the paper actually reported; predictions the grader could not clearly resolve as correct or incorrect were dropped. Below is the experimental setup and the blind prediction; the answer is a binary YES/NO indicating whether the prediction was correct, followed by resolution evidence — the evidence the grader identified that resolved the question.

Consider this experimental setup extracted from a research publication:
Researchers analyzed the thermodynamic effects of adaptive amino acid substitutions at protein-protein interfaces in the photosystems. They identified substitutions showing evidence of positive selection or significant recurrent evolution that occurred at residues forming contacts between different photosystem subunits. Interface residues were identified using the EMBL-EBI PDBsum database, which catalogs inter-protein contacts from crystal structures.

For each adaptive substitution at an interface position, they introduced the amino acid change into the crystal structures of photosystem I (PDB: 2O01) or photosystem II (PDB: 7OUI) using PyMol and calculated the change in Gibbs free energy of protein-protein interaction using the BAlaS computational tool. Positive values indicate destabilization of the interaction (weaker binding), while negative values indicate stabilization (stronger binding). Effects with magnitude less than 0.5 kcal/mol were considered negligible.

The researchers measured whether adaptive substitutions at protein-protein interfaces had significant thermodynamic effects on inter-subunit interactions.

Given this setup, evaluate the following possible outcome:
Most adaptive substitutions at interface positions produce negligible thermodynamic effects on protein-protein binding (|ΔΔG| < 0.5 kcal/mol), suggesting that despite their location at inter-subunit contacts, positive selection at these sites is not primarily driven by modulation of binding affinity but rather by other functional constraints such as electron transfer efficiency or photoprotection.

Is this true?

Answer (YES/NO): NO